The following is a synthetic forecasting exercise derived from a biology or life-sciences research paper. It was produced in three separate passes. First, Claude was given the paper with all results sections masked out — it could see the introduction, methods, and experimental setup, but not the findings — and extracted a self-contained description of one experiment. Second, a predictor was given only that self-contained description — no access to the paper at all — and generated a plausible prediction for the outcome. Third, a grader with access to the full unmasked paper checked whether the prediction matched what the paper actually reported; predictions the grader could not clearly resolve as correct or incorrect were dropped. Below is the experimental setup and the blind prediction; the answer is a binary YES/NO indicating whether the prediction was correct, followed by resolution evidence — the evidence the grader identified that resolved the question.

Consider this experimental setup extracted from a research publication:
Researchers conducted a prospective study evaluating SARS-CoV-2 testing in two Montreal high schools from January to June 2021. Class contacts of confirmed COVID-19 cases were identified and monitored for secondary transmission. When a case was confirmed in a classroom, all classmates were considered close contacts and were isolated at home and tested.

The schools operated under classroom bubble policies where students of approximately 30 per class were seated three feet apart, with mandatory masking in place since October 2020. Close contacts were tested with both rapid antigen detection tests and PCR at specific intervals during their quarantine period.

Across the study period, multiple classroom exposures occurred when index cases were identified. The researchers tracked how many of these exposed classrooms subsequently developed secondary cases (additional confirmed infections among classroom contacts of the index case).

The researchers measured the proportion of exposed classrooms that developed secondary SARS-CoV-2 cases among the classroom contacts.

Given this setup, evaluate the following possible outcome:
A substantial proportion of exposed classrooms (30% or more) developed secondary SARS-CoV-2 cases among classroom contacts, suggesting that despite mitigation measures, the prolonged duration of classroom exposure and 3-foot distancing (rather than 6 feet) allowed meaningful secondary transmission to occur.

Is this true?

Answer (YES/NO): NO